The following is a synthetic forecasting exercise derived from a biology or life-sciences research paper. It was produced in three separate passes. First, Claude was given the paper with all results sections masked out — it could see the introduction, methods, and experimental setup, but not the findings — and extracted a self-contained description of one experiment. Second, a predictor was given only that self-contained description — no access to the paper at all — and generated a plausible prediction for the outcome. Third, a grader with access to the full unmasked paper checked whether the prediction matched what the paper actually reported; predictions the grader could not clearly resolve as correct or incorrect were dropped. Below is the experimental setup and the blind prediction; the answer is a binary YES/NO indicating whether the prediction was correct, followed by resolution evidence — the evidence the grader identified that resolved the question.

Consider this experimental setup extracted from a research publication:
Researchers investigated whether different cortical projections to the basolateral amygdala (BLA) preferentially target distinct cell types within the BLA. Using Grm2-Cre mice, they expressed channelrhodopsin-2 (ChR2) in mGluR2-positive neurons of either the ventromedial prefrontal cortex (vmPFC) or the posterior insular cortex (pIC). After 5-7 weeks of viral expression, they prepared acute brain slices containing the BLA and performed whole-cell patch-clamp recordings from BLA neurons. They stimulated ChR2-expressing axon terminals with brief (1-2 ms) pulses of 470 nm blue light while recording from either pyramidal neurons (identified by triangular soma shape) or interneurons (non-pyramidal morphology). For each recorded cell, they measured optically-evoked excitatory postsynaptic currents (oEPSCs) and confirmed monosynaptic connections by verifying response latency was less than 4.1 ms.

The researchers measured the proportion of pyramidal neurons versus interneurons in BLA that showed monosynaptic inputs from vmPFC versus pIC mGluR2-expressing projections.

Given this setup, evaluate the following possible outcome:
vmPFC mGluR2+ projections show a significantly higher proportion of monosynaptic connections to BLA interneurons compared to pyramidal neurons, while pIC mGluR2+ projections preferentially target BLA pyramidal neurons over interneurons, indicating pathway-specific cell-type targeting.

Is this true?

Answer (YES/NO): NO